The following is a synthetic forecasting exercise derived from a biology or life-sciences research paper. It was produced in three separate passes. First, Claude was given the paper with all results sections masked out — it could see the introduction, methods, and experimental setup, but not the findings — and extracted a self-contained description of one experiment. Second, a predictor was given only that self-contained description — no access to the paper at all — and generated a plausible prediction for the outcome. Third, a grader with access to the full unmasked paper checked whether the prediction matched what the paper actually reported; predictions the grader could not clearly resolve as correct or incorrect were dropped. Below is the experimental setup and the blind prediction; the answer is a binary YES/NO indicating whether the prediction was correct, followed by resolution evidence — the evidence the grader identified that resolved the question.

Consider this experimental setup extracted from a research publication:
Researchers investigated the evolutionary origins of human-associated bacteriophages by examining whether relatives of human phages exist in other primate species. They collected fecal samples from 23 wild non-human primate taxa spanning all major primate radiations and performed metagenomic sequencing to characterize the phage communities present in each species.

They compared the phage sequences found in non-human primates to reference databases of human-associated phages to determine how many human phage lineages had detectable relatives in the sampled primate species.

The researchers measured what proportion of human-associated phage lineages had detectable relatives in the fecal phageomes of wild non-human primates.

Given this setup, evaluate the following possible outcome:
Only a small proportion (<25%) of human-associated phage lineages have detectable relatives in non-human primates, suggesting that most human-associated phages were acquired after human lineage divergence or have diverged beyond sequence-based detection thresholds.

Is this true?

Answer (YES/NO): NO